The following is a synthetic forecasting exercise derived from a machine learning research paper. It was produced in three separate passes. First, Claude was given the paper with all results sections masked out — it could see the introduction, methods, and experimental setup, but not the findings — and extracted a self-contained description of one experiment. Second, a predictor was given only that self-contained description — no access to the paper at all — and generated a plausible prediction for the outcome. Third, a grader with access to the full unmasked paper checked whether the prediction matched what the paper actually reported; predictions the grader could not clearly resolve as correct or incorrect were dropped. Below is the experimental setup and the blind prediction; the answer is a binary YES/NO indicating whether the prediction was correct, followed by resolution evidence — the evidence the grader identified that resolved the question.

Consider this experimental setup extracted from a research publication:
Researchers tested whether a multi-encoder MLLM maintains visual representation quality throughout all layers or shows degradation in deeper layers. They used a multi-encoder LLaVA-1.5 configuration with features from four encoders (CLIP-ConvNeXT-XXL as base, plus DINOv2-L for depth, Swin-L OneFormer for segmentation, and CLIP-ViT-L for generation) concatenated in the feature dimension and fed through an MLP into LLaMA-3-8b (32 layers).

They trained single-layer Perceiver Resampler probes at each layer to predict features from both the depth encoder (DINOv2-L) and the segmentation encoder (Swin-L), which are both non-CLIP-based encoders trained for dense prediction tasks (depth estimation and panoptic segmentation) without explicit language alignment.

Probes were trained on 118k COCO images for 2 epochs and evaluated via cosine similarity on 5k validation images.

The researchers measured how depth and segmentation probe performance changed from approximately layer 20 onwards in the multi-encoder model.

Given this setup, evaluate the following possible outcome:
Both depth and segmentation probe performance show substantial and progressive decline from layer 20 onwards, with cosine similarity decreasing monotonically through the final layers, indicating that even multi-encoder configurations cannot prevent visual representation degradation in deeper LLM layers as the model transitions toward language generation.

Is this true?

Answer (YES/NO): NO